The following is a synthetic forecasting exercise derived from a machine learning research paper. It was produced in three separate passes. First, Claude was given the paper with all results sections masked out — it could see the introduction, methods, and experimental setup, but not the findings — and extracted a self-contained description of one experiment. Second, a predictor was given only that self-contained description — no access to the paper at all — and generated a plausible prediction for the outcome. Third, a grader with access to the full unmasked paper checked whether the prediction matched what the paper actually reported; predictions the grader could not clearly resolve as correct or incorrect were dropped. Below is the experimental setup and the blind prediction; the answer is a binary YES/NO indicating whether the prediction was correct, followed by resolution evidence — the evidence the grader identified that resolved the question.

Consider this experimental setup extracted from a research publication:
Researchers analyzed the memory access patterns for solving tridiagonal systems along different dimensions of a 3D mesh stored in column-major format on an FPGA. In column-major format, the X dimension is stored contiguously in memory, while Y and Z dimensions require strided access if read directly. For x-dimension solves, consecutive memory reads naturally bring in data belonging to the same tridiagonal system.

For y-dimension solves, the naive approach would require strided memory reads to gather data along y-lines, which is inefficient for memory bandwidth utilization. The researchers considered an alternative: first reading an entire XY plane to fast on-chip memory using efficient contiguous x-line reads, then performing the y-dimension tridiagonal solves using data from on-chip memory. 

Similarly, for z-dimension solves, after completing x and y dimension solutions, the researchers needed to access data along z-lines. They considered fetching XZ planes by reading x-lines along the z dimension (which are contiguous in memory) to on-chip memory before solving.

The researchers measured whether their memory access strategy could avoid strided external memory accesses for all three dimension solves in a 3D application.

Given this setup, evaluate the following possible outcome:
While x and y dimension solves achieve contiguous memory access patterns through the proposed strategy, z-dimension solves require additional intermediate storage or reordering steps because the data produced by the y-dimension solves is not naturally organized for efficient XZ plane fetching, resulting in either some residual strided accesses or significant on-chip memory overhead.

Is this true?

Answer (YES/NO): NO